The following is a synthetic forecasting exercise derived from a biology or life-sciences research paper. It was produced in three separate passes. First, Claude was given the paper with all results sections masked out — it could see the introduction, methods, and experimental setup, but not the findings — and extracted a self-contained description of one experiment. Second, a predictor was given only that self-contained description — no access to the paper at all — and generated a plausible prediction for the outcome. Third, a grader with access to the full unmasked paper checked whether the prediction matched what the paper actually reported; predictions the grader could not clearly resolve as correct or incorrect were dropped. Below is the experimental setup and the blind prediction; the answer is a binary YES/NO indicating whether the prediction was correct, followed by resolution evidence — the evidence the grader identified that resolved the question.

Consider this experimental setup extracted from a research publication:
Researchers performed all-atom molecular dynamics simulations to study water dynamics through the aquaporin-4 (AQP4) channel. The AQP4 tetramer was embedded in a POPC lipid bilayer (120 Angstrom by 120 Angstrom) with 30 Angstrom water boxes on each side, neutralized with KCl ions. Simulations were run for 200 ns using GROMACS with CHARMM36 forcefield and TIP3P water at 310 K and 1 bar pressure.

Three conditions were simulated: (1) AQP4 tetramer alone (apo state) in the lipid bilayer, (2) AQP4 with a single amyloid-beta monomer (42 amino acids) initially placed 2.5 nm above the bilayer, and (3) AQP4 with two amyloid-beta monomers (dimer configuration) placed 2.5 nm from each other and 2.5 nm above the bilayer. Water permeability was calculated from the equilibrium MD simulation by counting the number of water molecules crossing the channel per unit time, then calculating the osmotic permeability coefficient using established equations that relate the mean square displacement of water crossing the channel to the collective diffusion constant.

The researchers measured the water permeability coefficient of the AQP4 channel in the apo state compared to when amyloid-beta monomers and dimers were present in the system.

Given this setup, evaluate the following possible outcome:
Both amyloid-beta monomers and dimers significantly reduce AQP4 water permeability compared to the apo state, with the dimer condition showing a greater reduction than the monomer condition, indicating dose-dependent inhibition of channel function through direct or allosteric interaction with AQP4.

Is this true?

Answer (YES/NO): NO